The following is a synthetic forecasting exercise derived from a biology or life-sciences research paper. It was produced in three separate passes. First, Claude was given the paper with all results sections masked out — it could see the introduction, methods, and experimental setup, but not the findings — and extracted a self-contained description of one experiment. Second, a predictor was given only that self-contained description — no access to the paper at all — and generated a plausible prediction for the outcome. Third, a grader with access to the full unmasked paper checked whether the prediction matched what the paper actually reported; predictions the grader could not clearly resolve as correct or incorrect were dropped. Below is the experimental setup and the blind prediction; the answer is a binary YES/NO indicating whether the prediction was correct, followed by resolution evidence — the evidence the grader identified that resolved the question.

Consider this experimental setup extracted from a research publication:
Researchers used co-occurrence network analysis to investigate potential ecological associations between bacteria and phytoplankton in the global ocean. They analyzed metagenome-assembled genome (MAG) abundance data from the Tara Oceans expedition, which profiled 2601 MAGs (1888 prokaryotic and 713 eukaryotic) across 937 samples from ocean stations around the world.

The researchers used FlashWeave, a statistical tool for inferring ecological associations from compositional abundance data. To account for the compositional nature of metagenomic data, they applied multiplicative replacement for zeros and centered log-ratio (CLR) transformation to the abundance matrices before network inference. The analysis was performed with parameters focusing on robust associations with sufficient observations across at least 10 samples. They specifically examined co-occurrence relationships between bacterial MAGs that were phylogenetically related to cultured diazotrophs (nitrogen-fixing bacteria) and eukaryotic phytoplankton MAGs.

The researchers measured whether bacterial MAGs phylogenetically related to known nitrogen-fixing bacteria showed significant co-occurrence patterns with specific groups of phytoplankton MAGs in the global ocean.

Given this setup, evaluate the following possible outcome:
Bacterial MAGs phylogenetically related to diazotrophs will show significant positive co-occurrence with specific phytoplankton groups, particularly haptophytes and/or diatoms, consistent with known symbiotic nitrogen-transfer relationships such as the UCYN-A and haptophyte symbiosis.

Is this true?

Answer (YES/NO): YES